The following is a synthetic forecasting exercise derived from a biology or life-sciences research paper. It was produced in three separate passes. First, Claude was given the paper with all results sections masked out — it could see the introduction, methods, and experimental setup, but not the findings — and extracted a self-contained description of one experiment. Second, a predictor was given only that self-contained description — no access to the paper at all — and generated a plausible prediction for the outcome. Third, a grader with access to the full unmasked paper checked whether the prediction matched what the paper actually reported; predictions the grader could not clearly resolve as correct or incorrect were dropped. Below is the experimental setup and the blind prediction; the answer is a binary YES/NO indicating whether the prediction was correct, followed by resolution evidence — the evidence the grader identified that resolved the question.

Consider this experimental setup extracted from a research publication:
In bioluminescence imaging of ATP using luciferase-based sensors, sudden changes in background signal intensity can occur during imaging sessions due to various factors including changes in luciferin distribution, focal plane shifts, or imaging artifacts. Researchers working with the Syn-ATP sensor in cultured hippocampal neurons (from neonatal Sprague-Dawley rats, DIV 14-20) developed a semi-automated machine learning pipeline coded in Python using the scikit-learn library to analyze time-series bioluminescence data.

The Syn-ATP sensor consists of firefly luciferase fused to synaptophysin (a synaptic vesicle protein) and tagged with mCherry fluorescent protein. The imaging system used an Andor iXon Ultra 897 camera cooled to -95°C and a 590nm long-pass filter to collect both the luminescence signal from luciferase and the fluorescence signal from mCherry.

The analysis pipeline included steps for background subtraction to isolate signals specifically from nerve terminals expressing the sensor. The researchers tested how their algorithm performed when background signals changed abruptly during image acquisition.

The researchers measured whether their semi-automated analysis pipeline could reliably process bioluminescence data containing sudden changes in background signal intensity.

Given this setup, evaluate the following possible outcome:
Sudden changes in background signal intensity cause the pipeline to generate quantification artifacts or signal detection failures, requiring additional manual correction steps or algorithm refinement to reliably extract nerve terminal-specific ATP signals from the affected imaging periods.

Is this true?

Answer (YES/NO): YES